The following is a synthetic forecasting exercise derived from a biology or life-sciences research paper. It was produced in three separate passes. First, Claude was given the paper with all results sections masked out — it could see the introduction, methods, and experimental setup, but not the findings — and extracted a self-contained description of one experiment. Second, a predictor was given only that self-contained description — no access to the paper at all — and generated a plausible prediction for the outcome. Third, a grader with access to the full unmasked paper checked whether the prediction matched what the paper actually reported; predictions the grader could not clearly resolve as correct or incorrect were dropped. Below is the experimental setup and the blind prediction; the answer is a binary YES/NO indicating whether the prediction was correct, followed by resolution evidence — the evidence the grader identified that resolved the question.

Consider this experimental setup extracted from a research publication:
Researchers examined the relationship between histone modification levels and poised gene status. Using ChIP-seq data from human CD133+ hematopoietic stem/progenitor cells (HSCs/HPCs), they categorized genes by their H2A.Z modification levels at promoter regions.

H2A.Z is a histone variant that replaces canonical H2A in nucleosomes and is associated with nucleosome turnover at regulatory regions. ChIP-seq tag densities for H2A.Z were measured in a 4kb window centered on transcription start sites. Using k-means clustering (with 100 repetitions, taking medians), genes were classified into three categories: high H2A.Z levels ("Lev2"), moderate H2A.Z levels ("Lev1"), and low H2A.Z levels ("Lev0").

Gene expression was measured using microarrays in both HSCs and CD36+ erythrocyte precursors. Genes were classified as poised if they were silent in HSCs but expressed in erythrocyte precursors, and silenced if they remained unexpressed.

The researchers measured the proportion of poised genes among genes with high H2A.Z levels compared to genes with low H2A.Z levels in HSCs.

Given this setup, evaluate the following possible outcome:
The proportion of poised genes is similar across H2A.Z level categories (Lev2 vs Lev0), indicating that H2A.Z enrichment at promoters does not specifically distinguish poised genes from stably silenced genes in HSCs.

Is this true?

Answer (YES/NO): NO